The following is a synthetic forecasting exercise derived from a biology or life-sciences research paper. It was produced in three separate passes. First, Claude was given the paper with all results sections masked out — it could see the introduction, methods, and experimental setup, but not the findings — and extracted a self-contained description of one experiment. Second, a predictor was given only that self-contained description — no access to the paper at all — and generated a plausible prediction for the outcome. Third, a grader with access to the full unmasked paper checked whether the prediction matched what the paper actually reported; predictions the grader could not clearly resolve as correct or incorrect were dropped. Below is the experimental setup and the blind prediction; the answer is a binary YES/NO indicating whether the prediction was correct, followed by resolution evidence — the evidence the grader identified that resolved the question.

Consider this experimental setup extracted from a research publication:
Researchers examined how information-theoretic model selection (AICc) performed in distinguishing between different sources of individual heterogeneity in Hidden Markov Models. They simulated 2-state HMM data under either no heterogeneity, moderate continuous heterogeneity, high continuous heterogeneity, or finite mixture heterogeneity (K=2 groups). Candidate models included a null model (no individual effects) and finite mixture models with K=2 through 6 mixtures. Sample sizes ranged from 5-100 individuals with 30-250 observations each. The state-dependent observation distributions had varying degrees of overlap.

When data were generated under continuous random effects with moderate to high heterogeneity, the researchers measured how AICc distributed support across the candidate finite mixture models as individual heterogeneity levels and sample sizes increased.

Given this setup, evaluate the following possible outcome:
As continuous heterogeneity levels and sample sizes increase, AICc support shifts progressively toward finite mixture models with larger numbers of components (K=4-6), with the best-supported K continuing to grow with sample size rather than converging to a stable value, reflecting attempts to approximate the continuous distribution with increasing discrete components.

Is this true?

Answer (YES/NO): YES